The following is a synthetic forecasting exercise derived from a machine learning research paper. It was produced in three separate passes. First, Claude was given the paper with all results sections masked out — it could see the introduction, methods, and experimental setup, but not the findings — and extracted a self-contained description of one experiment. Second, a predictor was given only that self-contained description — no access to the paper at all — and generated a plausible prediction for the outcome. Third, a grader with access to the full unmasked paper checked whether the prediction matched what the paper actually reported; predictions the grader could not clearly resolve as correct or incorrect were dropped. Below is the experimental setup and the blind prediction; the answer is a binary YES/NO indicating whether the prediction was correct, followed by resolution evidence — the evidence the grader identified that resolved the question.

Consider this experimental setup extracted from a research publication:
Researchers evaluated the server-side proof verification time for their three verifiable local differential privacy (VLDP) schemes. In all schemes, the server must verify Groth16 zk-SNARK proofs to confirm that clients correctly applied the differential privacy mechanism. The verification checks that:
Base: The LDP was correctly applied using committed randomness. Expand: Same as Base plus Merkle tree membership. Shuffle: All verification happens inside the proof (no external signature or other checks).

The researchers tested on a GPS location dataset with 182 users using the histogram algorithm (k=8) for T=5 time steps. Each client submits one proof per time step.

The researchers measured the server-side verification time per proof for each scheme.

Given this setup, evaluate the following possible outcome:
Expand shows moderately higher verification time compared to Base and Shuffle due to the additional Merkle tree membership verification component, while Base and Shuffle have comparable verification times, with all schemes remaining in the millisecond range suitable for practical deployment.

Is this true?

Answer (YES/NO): NO